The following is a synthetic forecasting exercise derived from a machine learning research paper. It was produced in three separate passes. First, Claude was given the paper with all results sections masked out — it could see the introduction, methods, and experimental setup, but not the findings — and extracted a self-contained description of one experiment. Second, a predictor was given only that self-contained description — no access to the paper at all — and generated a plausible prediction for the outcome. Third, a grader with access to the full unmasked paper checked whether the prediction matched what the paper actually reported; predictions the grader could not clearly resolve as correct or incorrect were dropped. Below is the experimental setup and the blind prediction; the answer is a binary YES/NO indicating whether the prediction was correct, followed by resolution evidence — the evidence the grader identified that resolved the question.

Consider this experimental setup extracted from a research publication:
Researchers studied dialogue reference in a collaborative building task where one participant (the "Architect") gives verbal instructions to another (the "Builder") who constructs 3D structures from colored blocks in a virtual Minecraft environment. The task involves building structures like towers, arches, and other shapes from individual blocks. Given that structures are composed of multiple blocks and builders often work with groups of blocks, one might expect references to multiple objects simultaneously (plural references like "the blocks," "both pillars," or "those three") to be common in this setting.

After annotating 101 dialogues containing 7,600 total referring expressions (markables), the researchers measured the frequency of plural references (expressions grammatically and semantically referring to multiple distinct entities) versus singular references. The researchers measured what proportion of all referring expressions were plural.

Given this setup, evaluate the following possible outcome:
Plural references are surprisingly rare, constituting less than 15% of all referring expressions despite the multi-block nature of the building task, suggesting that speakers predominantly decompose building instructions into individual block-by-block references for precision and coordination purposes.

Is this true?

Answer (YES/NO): YES